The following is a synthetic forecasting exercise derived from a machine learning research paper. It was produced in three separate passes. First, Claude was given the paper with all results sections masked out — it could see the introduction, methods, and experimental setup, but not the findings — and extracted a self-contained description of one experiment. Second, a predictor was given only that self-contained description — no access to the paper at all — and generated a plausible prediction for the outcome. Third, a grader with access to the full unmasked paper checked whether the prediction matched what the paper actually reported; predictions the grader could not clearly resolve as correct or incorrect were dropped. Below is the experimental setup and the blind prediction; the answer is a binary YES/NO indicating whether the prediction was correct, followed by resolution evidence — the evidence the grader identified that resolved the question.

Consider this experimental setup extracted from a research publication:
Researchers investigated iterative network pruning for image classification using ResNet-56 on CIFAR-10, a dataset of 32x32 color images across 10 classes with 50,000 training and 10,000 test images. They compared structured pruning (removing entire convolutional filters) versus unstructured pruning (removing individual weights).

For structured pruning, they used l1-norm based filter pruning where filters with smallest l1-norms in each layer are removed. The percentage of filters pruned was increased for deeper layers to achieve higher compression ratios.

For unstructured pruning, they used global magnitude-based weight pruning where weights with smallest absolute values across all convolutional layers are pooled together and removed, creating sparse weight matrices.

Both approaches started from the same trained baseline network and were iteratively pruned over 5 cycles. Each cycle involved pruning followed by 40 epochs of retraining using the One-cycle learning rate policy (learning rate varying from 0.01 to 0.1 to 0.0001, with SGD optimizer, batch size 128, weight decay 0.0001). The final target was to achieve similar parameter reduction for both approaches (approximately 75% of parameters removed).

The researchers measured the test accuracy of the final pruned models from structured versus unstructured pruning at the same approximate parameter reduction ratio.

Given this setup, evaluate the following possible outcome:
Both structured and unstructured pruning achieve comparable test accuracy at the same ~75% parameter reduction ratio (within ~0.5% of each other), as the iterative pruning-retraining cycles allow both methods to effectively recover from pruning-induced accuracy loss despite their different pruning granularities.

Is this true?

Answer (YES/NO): NO